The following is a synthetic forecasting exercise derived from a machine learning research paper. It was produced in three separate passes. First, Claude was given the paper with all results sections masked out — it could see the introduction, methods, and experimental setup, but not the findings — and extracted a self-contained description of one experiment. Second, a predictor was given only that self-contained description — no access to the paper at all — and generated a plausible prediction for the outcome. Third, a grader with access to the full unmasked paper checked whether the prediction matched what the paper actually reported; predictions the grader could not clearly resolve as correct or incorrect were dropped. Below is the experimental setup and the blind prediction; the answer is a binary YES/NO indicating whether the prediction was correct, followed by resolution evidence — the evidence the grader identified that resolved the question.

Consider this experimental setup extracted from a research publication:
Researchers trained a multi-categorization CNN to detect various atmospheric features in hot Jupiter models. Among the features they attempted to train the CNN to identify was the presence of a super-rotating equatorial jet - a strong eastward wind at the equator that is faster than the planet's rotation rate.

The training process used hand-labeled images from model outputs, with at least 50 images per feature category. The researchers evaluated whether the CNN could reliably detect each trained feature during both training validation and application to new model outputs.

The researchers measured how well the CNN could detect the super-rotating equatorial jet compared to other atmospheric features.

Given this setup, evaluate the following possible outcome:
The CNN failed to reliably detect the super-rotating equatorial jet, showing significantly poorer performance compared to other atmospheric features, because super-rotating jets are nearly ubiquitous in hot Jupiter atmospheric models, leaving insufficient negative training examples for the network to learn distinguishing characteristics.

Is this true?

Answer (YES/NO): NO